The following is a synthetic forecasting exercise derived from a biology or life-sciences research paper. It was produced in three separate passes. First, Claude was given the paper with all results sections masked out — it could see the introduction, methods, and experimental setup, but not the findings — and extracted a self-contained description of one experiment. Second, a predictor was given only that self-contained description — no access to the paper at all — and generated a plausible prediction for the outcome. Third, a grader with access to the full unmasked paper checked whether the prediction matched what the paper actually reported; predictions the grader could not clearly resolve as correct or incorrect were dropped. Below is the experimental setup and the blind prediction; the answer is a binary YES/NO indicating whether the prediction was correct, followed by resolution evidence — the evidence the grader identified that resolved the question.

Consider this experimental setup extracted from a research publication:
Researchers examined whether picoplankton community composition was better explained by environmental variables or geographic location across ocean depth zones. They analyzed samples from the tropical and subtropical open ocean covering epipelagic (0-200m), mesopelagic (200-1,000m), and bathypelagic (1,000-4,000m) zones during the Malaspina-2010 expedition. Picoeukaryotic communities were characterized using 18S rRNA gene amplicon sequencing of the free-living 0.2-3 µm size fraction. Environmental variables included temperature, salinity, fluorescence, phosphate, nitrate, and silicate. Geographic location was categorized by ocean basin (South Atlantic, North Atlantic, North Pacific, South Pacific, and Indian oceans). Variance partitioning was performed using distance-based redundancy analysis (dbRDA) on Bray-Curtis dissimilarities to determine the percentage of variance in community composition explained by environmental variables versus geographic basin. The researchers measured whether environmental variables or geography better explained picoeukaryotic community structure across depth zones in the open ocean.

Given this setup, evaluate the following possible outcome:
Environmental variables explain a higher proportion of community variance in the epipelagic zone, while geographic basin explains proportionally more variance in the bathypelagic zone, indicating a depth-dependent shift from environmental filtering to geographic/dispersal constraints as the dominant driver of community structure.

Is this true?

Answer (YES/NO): YES